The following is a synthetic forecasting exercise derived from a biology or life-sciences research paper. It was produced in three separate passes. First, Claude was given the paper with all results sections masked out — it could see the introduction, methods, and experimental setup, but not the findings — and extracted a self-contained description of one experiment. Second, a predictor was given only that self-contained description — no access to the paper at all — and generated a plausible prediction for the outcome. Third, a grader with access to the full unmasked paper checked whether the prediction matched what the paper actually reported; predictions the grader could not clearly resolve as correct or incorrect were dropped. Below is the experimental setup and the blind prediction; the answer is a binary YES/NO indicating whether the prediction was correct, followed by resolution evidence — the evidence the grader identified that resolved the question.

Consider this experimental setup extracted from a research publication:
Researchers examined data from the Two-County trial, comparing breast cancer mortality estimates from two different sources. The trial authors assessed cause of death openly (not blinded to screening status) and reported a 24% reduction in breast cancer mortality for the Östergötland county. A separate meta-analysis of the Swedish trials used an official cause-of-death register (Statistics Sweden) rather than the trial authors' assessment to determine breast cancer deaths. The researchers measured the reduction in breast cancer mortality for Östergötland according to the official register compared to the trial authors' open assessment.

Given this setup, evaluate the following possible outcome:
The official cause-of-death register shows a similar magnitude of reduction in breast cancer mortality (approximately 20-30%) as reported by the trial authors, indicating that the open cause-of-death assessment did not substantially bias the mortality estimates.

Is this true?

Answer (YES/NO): NO